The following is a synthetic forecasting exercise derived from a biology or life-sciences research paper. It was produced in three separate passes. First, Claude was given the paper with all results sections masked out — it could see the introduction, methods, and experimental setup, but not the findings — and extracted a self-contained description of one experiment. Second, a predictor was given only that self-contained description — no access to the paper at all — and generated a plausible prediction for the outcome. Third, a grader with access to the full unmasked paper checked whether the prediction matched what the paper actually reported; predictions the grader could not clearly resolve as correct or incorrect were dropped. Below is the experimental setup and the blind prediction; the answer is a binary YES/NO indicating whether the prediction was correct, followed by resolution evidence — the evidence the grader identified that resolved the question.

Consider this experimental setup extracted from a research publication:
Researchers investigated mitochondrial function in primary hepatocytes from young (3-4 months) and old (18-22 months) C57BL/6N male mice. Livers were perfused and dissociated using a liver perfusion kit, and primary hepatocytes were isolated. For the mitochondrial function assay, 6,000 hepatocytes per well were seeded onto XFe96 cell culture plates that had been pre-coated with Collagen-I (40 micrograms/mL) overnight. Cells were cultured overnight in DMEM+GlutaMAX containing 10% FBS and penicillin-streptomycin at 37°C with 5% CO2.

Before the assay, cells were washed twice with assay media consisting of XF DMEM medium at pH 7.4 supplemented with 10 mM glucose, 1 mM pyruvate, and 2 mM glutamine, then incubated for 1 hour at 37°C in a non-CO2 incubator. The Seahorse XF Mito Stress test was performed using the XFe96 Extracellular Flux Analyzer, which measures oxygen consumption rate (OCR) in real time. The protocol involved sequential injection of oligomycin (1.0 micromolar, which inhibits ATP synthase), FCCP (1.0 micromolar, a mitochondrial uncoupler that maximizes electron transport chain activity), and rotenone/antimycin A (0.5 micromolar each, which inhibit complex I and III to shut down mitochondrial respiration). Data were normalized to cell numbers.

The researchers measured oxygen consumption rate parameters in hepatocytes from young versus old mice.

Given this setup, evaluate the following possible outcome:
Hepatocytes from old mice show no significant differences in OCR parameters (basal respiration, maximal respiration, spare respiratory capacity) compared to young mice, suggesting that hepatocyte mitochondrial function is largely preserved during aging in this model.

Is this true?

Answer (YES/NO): NO